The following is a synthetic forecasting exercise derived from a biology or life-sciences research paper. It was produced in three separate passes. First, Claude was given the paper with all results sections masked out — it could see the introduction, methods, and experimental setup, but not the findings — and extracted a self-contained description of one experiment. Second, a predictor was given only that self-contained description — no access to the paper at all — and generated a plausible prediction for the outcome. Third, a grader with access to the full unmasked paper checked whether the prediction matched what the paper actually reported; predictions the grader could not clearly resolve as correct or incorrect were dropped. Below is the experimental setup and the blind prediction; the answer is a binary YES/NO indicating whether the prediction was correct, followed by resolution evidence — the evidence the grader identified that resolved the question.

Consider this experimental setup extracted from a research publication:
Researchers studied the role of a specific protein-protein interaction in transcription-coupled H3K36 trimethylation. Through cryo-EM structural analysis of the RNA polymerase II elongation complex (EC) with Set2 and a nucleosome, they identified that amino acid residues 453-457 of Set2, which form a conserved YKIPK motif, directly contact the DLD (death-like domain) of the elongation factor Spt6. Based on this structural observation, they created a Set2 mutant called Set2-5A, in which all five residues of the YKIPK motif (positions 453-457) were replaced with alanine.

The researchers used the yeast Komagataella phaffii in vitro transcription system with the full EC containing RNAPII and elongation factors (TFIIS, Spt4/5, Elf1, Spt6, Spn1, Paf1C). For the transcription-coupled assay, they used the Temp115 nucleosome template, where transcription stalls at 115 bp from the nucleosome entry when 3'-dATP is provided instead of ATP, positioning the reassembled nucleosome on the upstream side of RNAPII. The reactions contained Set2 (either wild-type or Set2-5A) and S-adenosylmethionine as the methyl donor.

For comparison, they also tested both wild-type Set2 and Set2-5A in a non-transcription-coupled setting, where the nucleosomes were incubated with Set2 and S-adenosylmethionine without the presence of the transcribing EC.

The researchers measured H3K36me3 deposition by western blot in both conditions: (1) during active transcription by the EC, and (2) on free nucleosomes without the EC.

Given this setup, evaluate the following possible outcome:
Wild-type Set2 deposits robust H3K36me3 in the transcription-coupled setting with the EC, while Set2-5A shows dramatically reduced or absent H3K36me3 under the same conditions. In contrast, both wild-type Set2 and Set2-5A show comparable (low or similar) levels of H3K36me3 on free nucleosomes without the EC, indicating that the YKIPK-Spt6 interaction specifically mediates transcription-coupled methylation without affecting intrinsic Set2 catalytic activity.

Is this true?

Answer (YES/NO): YES